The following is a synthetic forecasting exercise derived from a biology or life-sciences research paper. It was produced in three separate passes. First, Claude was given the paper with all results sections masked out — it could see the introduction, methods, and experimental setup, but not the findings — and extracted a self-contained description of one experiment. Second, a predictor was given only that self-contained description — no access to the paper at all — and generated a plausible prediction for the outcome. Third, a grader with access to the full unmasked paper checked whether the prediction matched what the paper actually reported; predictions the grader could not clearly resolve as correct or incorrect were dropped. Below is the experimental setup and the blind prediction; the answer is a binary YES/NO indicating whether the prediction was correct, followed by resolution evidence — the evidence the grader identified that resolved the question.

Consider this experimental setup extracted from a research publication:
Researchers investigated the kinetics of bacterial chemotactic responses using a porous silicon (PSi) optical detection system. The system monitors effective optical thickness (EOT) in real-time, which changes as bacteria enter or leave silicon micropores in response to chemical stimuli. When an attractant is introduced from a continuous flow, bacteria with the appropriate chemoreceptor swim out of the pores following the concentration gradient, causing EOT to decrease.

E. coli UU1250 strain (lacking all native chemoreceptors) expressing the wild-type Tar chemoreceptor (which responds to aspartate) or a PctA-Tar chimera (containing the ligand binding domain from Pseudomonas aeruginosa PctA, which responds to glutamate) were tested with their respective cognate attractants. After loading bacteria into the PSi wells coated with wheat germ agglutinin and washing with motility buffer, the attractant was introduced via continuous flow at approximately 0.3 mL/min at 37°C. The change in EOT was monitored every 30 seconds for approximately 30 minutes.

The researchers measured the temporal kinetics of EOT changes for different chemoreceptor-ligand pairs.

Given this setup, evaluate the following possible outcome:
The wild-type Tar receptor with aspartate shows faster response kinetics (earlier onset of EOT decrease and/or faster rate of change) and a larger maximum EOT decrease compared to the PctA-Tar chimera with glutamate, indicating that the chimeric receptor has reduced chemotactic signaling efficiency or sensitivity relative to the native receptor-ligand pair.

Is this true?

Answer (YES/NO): YES